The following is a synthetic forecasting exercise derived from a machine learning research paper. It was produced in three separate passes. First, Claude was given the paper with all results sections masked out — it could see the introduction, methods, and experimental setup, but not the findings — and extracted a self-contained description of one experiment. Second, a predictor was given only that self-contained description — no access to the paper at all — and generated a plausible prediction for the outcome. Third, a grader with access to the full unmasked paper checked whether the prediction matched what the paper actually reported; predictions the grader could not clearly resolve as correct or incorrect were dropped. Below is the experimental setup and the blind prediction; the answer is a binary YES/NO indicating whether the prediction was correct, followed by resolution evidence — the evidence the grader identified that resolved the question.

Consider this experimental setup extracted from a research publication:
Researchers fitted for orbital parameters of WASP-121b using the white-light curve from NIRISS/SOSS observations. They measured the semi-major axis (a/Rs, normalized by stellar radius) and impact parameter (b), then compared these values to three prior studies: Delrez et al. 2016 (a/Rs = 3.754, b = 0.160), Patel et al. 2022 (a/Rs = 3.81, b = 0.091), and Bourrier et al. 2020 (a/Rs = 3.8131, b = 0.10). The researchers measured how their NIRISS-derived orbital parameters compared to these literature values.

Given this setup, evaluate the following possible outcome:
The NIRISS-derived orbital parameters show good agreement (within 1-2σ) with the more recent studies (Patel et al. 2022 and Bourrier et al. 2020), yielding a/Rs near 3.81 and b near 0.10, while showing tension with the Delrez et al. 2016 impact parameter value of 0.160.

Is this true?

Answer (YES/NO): NO